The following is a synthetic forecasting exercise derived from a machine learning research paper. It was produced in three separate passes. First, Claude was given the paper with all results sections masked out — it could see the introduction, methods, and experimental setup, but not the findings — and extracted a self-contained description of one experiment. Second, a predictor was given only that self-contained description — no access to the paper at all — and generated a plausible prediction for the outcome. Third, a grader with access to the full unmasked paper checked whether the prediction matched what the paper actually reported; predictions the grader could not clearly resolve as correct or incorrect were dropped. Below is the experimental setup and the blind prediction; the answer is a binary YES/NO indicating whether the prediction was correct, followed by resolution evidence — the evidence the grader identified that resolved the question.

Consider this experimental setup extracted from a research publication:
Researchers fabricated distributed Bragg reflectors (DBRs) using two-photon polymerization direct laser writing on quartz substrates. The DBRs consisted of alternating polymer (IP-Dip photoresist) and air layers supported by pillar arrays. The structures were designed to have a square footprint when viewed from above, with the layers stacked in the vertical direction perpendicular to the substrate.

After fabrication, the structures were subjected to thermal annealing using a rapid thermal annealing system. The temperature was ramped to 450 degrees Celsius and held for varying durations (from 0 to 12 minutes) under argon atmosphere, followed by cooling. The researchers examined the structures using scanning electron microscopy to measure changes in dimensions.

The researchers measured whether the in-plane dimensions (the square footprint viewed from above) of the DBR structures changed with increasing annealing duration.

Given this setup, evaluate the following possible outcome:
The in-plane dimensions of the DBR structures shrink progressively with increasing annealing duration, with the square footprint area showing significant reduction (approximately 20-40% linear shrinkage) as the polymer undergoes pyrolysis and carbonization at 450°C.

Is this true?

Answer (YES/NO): NO